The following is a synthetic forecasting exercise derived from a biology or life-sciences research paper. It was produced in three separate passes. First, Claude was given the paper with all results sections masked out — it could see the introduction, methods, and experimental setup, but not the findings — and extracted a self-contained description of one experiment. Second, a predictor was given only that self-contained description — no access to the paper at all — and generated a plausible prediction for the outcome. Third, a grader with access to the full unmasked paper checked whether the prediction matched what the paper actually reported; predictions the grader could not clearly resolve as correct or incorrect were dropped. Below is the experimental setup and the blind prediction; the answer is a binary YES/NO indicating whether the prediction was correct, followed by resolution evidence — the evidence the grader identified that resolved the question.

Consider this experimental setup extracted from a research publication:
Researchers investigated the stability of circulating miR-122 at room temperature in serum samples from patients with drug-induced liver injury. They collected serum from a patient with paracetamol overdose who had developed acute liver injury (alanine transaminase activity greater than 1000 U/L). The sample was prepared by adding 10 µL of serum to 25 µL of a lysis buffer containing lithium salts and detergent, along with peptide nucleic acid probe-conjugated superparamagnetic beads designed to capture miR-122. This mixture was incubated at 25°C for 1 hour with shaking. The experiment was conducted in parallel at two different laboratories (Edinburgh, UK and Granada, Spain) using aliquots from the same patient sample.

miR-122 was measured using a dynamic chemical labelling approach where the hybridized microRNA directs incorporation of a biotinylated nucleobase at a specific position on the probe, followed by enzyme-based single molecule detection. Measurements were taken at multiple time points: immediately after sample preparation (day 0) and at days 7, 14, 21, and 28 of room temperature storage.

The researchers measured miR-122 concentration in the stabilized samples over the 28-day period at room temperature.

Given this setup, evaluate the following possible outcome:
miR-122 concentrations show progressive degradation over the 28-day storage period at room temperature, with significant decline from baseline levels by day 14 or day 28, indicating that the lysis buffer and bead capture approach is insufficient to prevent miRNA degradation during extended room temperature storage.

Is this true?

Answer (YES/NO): NO